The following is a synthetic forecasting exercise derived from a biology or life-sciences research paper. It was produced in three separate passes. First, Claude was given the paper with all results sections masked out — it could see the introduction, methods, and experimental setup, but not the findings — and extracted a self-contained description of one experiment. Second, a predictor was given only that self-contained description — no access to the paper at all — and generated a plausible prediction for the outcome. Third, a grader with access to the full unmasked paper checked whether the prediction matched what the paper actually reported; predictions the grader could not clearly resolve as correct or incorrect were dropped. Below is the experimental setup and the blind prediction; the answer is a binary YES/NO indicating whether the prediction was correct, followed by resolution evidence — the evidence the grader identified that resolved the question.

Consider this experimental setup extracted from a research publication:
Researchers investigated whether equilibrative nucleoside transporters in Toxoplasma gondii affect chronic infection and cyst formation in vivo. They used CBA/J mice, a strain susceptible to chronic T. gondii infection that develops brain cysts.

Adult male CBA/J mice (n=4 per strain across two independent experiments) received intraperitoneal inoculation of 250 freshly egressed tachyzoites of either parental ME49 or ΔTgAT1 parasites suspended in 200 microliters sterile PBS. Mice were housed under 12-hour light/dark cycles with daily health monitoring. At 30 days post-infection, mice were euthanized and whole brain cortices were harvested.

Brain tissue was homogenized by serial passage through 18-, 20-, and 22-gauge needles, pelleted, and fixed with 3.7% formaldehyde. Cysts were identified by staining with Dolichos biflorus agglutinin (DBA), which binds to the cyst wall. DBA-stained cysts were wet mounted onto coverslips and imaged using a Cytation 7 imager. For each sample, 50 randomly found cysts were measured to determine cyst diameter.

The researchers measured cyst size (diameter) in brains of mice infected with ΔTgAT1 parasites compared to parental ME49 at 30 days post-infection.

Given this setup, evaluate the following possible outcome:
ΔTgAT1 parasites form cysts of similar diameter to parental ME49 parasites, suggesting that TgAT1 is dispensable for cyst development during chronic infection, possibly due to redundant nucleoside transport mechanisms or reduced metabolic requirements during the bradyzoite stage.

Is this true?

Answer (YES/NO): YES